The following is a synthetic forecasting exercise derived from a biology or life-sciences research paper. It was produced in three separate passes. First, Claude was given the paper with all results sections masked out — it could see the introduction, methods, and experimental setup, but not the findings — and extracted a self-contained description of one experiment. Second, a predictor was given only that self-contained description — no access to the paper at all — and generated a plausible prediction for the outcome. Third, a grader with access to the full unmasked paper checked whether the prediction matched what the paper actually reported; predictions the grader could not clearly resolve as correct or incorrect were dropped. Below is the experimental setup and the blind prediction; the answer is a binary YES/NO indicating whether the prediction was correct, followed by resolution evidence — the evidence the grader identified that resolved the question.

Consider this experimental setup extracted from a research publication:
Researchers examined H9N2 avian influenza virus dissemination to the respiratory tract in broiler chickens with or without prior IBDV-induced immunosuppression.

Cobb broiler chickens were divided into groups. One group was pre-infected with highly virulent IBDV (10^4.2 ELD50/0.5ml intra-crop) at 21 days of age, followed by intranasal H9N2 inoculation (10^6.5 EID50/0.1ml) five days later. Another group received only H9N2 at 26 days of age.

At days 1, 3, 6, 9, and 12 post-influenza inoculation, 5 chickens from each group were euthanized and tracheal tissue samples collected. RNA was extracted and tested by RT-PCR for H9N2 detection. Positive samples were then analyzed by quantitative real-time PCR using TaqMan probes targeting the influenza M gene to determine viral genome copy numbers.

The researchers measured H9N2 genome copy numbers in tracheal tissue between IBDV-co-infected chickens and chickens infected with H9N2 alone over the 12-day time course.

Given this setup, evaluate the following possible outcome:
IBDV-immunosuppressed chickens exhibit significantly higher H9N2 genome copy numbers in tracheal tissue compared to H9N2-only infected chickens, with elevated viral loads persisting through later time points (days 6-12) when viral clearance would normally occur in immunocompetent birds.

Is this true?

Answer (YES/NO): NO